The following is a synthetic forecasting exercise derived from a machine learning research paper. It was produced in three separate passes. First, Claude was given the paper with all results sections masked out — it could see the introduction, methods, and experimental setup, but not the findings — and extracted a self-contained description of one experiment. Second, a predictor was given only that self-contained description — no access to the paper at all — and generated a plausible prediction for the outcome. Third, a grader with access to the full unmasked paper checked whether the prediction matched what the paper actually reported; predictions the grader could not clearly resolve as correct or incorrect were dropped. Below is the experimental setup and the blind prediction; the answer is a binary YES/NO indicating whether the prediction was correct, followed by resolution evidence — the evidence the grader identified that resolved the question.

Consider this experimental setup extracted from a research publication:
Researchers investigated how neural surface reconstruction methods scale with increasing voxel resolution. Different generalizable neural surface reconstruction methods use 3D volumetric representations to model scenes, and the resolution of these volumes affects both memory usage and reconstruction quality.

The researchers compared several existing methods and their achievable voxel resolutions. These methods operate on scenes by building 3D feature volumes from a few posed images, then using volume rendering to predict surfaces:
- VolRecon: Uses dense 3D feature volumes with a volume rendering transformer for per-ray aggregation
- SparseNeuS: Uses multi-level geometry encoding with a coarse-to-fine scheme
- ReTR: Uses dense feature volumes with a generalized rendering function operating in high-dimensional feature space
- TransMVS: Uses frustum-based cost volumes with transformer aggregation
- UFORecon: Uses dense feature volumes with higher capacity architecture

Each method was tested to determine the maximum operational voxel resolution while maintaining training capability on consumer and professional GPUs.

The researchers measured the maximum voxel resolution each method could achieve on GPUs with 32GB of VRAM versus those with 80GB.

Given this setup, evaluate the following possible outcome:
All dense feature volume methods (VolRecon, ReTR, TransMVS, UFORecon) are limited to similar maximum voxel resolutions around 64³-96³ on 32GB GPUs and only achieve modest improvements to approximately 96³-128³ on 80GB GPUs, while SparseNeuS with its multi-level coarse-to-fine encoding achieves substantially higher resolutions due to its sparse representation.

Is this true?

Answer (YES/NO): NO